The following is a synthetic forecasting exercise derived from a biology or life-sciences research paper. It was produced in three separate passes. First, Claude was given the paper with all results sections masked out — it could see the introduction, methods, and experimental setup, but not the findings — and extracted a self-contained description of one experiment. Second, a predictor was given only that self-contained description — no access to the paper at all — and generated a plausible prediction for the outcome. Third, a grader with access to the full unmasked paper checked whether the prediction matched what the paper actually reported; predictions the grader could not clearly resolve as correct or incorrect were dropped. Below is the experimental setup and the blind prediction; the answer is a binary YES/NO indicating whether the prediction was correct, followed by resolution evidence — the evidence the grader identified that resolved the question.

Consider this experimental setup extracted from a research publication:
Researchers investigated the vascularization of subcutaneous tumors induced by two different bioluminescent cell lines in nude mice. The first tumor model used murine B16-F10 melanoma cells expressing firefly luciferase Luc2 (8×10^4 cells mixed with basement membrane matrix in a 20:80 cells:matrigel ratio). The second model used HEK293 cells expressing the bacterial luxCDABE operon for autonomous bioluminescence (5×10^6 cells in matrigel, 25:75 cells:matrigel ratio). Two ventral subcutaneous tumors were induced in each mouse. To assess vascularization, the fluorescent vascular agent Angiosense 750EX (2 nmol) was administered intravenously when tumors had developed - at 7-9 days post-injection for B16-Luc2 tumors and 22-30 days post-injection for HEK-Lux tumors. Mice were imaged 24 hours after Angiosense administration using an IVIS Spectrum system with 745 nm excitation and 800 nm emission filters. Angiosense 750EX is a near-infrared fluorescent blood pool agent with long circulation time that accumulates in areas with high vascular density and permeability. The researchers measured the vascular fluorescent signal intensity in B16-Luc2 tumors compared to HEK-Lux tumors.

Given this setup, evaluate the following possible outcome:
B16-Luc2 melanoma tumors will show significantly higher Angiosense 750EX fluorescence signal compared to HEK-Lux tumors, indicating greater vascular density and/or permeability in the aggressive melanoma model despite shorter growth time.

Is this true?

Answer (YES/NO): NO